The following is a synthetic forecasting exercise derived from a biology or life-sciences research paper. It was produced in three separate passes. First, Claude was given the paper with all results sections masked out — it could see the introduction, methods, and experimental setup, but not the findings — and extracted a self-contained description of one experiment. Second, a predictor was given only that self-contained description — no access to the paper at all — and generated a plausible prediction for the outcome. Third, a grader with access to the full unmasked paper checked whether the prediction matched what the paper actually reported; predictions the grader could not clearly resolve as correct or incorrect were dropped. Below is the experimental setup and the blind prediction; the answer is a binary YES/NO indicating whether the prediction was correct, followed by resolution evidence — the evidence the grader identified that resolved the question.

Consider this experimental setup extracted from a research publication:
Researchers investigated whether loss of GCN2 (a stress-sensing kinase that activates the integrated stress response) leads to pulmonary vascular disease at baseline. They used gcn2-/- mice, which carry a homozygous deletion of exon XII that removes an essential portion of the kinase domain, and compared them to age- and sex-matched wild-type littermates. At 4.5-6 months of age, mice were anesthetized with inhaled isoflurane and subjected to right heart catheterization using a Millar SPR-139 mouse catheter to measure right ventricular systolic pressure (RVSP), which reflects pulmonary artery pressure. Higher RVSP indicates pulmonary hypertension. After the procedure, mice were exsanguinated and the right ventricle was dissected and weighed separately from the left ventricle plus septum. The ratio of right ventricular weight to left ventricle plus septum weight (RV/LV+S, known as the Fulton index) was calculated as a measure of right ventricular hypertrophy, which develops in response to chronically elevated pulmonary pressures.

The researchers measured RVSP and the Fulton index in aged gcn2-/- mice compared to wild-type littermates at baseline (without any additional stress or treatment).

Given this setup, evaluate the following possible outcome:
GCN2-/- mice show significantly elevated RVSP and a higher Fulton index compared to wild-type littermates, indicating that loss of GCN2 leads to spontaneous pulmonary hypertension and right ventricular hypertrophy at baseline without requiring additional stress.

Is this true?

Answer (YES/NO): NO